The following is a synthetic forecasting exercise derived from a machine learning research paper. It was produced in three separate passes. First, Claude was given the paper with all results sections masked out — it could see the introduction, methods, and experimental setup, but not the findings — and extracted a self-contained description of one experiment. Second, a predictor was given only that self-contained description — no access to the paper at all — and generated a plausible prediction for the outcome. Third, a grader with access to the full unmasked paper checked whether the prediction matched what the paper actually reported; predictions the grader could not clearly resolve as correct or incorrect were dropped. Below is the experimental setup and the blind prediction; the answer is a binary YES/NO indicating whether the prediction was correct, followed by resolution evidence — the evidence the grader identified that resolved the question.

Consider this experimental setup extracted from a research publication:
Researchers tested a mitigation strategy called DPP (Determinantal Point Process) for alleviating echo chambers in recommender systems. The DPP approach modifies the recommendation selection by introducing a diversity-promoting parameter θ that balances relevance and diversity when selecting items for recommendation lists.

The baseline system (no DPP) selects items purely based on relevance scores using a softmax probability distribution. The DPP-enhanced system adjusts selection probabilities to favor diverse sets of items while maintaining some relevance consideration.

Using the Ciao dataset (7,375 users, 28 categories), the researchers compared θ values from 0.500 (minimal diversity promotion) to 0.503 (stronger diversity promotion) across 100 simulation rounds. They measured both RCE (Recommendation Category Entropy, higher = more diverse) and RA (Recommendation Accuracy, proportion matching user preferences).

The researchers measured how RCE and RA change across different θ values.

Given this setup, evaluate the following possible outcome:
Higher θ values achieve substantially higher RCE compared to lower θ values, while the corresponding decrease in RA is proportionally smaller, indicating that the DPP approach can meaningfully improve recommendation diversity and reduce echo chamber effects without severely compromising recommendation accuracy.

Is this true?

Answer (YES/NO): YES